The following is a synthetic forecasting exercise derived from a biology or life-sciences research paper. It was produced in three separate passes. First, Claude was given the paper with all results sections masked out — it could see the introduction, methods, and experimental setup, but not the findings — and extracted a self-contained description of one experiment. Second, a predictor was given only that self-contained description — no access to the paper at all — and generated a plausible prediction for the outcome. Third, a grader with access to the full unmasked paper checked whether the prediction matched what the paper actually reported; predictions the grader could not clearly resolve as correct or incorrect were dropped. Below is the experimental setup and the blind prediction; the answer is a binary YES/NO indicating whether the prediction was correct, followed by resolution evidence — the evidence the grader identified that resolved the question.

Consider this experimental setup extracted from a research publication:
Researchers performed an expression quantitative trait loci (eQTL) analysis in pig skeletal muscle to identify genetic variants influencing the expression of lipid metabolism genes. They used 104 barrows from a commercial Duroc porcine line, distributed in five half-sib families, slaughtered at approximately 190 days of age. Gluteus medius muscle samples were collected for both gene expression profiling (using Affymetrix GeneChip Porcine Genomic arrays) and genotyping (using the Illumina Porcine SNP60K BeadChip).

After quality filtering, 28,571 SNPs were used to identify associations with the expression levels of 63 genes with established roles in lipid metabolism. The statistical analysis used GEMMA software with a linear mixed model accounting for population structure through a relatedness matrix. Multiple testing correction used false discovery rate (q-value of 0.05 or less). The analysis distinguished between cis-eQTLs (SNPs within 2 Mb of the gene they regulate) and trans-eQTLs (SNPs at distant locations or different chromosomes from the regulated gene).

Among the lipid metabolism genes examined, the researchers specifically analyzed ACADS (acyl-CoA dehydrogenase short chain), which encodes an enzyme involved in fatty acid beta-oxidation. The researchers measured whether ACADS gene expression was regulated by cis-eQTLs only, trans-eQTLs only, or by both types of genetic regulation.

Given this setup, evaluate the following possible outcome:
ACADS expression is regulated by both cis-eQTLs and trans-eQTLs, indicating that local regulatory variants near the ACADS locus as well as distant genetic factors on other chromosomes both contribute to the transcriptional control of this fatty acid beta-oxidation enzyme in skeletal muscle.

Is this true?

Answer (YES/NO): YES